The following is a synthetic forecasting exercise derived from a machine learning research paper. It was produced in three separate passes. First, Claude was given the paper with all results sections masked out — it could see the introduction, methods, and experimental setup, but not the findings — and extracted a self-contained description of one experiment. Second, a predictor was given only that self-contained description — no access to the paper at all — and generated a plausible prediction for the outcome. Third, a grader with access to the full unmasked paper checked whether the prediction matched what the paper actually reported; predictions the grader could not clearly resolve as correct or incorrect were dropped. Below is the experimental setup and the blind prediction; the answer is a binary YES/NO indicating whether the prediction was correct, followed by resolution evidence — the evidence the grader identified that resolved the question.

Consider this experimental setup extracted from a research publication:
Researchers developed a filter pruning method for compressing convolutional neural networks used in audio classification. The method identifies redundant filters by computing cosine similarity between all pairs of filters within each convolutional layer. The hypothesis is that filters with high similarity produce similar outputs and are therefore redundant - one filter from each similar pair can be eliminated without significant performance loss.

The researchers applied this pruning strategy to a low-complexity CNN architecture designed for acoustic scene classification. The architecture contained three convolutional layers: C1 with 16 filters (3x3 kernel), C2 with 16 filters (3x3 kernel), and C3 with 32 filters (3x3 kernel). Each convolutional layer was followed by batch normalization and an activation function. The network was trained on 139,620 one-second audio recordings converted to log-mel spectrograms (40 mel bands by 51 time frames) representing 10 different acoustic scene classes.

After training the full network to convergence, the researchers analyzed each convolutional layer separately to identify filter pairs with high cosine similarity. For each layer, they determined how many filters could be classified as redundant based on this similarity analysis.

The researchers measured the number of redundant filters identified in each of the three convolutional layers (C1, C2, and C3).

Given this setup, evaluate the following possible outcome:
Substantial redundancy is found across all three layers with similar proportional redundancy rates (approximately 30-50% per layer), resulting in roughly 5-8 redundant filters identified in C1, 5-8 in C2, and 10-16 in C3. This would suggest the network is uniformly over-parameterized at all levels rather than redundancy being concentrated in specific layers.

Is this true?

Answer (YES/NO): NO